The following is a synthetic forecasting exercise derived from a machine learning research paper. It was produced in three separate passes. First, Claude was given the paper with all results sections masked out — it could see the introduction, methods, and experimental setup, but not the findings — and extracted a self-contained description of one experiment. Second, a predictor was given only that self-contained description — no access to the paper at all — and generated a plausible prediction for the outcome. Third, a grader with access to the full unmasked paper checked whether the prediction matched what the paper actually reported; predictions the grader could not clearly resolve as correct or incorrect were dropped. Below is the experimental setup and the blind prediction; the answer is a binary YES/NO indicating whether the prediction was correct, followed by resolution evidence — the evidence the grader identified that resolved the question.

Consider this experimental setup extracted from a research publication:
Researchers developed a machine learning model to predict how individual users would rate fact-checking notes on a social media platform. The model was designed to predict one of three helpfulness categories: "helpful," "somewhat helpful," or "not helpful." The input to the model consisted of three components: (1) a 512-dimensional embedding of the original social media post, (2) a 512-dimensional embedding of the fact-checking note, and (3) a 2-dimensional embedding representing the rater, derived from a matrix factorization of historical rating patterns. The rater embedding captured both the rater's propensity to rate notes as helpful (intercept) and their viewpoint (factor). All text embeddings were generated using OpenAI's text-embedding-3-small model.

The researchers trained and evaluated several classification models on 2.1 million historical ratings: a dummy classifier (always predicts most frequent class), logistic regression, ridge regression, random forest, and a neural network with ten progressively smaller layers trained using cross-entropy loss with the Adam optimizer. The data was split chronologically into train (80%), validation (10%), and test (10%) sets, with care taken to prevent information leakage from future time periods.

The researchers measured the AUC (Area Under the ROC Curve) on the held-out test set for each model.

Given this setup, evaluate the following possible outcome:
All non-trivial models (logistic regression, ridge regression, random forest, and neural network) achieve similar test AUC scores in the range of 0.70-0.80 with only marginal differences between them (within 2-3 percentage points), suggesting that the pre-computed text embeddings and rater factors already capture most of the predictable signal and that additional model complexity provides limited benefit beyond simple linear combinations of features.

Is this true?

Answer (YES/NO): NO